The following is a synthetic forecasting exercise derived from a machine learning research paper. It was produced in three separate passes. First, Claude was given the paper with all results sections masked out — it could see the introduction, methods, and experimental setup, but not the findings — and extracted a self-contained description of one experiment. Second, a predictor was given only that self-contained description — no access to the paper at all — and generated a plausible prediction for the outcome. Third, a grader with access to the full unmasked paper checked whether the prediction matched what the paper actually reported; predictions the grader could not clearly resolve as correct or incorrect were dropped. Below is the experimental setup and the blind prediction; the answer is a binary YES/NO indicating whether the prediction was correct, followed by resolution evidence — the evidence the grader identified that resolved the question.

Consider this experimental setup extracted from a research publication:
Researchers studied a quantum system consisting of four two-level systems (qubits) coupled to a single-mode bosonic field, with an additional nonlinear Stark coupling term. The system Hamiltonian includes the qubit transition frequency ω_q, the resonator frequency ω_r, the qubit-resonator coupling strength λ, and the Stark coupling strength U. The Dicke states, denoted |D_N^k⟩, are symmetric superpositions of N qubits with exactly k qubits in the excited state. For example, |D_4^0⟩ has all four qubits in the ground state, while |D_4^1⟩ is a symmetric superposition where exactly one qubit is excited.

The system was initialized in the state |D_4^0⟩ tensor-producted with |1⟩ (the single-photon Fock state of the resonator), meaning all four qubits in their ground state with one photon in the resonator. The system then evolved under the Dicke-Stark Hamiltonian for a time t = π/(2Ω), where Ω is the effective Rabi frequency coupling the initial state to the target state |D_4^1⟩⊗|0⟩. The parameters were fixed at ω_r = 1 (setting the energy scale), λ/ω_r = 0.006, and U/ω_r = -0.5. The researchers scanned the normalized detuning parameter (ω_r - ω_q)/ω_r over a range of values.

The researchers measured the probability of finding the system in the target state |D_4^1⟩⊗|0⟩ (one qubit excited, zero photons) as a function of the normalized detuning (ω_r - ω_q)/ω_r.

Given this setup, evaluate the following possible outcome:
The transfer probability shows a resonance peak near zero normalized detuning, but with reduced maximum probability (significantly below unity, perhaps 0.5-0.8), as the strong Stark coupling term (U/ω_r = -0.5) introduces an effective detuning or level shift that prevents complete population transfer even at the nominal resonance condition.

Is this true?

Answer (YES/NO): NO